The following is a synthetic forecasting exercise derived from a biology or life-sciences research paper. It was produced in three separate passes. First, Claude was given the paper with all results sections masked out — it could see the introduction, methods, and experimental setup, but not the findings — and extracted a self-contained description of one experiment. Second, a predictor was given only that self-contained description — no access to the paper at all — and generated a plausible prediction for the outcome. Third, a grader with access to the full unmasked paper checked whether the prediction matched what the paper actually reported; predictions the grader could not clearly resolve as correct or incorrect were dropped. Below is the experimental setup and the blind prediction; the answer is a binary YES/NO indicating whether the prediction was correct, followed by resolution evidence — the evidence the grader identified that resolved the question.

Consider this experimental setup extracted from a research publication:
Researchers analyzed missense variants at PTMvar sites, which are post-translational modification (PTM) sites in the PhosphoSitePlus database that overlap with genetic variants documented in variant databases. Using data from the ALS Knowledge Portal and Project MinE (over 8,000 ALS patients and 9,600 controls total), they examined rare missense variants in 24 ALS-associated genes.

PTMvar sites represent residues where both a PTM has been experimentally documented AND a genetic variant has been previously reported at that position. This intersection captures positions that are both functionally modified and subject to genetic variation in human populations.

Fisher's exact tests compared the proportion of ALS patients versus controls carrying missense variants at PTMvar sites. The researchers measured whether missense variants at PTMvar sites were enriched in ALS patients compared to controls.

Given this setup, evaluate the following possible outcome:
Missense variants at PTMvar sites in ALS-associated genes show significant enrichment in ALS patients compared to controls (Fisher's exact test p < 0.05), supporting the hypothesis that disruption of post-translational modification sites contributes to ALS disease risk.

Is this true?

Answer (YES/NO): YES